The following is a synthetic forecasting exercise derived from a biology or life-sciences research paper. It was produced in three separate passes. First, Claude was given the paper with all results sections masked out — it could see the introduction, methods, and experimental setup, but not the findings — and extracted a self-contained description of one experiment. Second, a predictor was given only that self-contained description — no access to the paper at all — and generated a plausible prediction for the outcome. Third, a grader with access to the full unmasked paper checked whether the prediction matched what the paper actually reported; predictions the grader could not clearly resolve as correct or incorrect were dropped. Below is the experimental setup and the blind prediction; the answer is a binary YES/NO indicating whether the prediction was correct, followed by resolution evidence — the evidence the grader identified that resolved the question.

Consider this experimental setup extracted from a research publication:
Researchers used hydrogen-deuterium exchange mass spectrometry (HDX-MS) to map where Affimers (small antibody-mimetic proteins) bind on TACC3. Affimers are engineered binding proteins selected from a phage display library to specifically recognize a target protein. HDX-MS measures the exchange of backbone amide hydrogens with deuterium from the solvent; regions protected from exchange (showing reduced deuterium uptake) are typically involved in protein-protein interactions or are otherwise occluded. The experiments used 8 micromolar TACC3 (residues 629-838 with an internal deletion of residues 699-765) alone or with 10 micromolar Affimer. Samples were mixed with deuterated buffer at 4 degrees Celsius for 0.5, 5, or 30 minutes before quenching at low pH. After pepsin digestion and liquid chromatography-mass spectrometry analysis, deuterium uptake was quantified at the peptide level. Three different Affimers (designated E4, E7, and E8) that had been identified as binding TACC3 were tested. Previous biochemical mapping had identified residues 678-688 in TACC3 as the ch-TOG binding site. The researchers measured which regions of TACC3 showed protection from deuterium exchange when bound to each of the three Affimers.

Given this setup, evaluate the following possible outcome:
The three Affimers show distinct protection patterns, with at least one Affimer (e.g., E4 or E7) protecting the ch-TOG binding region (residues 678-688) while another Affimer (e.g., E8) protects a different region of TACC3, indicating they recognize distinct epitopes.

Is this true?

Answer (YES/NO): NO